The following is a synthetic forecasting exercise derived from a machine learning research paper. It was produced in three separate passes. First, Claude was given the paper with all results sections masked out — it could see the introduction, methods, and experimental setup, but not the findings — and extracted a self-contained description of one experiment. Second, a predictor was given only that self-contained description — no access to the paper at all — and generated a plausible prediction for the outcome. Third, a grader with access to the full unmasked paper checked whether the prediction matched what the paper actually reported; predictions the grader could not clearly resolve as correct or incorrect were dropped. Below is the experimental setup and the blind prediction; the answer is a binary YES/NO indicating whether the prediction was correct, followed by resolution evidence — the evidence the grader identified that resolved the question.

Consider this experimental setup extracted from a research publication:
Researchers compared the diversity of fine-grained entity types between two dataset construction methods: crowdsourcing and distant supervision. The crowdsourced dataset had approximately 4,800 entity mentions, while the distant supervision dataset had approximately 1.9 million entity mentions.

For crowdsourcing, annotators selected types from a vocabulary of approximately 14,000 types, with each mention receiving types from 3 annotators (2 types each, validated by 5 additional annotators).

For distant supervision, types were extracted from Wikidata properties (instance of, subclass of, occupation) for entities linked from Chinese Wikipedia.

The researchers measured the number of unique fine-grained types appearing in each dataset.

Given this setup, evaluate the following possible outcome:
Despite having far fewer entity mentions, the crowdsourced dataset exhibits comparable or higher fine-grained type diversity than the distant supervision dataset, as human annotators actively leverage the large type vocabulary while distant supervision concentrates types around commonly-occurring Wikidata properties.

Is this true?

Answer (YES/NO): NO